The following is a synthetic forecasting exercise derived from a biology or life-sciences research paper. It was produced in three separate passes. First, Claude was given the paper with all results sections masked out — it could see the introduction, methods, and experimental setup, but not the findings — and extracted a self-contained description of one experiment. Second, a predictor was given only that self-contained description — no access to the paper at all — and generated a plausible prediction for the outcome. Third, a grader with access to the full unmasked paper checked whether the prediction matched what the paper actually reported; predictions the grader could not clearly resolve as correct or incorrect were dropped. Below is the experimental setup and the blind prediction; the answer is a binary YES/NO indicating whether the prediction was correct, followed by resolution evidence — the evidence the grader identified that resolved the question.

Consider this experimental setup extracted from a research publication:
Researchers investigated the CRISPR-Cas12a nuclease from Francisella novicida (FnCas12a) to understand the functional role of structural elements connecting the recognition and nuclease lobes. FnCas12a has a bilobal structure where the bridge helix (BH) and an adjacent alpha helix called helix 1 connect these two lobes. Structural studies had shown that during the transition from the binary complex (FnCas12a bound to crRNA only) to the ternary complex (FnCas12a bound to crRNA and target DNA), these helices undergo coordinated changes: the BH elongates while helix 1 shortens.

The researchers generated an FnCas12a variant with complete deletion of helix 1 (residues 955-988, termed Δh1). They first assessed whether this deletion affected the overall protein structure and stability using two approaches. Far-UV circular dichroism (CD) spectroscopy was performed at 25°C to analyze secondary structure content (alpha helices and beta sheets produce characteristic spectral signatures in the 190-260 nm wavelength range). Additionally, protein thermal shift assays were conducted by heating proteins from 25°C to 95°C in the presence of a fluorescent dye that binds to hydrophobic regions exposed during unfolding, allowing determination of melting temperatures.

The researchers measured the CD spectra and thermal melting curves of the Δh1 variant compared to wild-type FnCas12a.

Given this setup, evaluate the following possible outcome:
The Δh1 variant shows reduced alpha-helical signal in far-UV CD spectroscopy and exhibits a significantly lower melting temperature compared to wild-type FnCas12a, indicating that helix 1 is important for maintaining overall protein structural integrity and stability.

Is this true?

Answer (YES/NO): NO